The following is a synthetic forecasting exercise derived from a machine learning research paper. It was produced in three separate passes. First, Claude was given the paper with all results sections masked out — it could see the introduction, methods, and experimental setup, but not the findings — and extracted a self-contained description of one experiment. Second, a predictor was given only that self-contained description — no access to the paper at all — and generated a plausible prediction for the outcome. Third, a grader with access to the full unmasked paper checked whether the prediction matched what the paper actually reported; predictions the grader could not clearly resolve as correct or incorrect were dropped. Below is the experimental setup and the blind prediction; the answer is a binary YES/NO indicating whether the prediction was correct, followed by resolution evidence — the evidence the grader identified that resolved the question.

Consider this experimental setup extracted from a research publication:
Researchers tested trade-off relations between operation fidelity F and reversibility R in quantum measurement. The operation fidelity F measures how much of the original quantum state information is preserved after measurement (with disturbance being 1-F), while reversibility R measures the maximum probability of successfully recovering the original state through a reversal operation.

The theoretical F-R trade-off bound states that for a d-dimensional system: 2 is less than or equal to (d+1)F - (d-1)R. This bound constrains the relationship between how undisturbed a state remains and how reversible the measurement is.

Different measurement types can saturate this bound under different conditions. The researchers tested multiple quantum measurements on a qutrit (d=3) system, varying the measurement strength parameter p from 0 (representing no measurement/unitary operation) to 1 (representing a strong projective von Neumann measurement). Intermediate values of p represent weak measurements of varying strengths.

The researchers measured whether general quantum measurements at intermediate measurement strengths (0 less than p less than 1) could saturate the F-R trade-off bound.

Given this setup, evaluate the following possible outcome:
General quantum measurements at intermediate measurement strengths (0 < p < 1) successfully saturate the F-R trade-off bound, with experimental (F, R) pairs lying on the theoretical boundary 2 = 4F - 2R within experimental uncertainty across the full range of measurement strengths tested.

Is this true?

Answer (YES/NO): NO